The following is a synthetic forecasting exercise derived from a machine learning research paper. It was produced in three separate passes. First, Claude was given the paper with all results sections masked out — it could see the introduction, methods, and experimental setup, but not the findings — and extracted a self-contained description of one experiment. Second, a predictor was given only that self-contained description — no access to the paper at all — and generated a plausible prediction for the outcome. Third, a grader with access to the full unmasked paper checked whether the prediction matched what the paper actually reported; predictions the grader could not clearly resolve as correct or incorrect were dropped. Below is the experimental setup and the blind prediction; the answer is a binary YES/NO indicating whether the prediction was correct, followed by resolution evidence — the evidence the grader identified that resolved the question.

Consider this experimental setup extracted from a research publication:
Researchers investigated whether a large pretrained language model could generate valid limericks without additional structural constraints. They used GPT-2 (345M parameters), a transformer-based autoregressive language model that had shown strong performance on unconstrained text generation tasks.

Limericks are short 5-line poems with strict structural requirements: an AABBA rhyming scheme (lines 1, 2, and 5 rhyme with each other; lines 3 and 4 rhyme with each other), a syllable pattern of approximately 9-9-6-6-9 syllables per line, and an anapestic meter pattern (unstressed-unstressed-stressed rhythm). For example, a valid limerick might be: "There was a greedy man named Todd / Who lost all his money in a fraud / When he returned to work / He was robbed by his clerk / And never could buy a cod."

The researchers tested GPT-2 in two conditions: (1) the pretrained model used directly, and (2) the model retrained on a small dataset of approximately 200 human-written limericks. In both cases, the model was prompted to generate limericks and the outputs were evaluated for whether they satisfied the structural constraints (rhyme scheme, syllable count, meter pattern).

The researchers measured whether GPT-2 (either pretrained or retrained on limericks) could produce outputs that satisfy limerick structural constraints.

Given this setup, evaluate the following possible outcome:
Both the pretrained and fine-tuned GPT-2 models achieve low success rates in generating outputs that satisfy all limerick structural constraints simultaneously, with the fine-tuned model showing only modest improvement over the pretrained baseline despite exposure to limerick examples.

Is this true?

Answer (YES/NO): NO